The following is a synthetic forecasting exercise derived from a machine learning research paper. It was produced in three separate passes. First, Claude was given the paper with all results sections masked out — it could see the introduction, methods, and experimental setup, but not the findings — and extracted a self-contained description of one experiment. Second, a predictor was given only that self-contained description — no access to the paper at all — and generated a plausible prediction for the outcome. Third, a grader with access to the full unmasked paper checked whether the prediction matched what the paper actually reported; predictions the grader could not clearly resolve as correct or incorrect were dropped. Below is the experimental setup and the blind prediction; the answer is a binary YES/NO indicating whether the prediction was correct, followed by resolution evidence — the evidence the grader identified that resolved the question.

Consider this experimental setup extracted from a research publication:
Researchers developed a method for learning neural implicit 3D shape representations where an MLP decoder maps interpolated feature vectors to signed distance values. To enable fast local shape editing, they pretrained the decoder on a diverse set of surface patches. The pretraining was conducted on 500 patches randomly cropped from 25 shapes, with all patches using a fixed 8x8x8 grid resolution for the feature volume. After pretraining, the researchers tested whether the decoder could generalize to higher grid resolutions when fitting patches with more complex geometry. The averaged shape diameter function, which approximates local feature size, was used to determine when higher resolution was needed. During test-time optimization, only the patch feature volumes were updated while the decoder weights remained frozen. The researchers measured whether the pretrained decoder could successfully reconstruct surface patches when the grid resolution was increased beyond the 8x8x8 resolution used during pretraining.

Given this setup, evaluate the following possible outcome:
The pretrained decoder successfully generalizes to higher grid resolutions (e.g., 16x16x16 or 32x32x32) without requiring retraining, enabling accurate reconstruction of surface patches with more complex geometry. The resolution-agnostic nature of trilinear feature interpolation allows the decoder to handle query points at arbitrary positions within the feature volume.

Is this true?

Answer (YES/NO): NO